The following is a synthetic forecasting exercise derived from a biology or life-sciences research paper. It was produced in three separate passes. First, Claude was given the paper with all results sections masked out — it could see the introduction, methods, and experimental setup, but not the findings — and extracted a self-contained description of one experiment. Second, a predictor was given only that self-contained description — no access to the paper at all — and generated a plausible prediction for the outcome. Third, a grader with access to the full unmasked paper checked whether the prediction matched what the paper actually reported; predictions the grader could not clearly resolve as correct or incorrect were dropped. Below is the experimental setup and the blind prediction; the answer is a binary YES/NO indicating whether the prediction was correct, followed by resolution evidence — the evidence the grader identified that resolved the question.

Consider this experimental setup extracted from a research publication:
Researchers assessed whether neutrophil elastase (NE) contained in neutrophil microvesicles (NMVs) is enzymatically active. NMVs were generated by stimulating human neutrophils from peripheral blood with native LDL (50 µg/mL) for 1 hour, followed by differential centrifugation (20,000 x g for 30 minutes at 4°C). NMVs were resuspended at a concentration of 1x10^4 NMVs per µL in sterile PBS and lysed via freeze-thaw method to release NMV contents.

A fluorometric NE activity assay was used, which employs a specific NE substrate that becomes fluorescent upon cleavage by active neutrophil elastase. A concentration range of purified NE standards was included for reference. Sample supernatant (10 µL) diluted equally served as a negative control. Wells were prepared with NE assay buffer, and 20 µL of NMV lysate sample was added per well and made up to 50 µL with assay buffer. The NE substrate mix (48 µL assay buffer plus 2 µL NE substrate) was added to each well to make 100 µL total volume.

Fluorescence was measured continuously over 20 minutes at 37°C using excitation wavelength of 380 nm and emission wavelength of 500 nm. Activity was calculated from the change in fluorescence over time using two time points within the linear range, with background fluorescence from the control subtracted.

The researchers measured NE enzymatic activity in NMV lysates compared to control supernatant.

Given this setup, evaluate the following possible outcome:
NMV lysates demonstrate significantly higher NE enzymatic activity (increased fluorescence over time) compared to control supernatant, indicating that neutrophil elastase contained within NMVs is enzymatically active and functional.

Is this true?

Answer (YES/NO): YES